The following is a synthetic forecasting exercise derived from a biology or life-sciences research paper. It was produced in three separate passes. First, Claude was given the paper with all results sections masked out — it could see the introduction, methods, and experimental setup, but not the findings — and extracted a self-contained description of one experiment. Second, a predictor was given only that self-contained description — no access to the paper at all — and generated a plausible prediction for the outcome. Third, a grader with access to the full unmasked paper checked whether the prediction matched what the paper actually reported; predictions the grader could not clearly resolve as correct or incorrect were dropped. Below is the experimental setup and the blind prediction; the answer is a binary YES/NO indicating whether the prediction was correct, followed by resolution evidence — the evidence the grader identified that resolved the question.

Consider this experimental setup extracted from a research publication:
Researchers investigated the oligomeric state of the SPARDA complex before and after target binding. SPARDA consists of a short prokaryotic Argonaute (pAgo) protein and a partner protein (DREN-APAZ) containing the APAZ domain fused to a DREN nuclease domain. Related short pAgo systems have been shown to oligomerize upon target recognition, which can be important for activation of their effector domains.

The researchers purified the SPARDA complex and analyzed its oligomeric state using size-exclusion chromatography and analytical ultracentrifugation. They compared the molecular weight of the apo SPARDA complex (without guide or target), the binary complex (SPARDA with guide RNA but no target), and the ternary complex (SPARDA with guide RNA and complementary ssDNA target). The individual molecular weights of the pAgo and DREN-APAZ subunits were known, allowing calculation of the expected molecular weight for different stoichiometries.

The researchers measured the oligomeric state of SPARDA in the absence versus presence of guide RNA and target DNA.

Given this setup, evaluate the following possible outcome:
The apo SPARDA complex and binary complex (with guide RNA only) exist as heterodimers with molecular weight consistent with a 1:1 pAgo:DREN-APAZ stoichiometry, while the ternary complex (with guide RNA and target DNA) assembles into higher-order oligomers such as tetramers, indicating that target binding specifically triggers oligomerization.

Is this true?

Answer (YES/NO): NO